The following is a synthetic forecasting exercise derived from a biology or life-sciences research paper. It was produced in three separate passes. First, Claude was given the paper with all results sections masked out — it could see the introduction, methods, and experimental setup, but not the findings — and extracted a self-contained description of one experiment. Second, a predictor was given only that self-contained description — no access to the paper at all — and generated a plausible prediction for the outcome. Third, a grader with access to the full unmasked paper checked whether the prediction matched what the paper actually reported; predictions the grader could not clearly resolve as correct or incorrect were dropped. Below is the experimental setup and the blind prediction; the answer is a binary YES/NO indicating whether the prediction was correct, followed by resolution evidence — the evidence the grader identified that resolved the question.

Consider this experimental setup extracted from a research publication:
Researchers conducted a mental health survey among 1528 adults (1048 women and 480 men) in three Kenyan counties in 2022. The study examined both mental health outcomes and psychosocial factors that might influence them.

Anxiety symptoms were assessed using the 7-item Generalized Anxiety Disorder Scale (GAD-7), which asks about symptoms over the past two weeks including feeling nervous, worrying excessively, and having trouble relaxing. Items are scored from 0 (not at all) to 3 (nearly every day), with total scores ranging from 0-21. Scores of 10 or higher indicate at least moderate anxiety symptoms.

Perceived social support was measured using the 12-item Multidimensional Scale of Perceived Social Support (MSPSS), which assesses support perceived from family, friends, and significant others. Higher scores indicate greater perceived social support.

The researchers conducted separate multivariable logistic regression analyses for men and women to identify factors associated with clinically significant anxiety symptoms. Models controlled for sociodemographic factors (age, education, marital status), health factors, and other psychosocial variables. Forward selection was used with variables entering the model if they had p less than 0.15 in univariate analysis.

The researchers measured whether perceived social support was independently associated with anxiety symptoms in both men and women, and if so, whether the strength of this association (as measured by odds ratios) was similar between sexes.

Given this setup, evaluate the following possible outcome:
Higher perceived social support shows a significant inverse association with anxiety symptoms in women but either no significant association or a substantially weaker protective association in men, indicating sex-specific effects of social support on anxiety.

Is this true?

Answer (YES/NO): NO